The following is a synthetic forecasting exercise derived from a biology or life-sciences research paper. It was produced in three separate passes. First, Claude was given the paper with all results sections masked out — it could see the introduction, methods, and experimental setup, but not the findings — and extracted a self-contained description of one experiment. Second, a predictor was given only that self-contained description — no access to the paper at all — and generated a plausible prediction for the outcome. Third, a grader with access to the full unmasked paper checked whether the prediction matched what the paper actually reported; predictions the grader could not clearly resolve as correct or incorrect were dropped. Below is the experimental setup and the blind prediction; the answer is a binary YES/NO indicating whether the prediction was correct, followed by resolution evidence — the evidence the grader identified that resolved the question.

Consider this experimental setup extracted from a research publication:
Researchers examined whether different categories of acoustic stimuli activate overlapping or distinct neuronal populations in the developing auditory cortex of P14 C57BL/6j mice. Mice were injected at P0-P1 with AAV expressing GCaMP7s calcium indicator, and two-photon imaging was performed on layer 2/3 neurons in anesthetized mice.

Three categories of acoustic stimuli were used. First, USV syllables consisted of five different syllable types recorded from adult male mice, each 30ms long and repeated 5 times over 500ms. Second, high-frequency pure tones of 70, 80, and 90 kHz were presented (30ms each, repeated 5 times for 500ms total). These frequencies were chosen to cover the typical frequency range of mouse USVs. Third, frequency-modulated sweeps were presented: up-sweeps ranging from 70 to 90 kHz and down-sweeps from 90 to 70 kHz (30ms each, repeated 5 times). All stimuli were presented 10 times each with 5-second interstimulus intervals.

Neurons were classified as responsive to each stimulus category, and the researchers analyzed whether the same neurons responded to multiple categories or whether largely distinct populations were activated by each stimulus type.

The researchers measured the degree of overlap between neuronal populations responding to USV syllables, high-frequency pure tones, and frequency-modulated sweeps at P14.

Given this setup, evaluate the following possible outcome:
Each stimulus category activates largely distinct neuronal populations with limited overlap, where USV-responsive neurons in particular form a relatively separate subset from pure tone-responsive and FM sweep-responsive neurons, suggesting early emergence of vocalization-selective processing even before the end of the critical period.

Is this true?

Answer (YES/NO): YES